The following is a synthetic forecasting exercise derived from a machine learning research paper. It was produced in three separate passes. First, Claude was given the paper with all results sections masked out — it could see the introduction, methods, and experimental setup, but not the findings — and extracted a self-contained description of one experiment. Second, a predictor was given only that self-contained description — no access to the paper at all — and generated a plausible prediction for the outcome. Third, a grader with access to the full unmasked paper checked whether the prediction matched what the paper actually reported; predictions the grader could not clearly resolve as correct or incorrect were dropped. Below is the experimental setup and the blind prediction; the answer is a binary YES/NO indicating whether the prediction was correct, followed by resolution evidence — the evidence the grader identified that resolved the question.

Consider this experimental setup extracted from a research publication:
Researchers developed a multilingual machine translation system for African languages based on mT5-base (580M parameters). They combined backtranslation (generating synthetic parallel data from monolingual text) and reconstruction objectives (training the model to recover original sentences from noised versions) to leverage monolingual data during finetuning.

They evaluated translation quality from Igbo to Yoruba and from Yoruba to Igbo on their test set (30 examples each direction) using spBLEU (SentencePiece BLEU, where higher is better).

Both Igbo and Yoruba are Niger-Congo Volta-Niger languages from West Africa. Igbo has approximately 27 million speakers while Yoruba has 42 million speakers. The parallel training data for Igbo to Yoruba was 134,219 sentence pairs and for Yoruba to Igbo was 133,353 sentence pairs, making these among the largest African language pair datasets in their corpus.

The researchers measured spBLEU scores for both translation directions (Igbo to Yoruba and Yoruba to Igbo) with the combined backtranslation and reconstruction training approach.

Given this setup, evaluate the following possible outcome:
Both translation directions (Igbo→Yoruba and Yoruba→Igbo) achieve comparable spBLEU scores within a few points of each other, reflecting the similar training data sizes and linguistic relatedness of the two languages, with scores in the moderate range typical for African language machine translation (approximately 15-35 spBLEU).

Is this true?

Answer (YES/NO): NO